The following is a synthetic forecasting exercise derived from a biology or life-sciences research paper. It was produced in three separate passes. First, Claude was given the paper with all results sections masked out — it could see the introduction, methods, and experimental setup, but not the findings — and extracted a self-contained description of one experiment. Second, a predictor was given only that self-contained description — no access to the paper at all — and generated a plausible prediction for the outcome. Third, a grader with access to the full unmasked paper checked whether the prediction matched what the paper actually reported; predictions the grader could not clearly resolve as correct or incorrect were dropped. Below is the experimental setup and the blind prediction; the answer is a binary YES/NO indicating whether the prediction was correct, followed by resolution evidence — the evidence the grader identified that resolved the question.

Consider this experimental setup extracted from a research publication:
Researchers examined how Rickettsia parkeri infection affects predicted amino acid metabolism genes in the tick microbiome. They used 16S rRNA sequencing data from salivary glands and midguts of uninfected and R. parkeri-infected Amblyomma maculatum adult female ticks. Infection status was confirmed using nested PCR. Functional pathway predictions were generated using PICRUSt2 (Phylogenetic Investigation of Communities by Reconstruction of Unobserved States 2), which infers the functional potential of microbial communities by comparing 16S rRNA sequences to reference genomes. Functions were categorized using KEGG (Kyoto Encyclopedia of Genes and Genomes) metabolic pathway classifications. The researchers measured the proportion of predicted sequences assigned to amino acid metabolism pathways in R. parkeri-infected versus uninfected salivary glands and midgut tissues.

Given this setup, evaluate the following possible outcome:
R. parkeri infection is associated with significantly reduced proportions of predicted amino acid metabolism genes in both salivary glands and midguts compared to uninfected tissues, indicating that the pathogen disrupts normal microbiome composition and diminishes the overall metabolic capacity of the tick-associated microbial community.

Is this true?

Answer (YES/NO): NO